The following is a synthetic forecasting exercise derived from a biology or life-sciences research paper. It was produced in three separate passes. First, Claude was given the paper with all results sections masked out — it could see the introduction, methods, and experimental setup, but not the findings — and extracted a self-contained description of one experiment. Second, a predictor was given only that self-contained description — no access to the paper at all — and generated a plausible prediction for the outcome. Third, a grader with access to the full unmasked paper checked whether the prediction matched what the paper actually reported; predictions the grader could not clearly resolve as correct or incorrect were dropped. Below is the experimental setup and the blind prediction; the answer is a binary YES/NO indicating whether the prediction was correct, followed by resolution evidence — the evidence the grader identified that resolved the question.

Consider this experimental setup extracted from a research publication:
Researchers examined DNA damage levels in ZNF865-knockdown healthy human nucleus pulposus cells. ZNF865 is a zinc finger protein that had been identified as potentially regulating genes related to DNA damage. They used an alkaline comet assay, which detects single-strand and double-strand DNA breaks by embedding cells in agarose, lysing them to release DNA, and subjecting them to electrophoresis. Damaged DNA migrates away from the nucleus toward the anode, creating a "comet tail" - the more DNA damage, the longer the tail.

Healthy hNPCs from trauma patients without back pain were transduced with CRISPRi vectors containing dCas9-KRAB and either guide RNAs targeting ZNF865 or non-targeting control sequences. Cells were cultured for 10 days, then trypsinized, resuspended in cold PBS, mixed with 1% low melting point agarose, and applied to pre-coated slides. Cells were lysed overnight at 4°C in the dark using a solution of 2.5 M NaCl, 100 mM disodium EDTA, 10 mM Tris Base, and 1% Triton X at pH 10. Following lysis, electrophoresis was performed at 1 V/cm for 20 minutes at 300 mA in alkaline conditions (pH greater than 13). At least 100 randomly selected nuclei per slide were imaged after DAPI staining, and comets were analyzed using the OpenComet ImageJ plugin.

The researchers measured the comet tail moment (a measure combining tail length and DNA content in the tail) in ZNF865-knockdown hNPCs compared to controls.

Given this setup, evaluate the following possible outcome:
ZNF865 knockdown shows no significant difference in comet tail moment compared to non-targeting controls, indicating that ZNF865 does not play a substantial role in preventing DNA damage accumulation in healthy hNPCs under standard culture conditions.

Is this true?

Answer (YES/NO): NO